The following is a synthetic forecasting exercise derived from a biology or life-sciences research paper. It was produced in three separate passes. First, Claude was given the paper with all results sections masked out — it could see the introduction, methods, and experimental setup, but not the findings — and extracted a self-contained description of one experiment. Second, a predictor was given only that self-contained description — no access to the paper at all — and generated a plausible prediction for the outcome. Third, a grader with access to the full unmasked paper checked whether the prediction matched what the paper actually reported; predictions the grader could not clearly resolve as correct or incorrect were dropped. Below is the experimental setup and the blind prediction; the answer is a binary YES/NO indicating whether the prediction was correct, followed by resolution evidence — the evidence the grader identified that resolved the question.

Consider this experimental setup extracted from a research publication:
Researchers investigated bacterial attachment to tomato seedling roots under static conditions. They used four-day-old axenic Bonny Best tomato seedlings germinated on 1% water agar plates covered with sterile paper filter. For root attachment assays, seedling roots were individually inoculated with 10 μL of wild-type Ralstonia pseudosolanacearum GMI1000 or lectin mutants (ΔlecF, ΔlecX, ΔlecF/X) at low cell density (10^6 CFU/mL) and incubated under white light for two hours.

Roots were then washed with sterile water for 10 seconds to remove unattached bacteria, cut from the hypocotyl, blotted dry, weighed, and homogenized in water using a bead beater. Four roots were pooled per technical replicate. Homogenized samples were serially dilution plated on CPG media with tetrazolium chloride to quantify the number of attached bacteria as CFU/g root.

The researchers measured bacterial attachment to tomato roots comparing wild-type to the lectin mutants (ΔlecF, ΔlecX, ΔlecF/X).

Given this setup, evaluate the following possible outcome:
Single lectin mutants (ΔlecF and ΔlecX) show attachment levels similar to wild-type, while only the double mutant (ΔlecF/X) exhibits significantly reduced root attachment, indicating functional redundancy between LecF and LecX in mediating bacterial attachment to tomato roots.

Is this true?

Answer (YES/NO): NO